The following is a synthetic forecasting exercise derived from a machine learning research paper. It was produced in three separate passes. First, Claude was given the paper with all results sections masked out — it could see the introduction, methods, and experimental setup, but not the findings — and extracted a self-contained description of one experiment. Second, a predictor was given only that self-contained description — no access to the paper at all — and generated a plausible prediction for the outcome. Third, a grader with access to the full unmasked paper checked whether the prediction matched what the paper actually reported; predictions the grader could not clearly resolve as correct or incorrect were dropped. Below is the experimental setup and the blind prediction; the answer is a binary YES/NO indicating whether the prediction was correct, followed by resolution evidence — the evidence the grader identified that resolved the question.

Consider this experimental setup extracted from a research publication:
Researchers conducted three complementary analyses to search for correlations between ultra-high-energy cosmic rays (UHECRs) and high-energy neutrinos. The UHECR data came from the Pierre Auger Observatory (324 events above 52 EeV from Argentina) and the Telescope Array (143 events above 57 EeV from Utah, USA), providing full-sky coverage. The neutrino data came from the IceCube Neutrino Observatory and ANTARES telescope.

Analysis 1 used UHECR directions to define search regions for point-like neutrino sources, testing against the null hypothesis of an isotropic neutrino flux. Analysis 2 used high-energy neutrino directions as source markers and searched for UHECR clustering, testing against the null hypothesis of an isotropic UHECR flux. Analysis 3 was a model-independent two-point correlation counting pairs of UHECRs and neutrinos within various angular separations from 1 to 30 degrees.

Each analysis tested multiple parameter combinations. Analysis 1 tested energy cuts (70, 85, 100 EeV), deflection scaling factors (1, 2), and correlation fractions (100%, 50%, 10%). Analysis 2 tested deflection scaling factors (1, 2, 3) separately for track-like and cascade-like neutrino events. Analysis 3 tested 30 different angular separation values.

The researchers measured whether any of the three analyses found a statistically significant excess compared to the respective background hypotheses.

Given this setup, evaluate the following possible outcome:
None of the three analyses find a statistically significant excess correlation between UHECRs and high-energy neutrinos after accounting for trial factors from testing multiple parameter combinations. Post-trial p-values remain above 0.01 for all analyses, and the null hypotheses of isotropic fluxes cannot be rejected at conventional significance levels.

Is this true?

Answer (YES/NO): YES